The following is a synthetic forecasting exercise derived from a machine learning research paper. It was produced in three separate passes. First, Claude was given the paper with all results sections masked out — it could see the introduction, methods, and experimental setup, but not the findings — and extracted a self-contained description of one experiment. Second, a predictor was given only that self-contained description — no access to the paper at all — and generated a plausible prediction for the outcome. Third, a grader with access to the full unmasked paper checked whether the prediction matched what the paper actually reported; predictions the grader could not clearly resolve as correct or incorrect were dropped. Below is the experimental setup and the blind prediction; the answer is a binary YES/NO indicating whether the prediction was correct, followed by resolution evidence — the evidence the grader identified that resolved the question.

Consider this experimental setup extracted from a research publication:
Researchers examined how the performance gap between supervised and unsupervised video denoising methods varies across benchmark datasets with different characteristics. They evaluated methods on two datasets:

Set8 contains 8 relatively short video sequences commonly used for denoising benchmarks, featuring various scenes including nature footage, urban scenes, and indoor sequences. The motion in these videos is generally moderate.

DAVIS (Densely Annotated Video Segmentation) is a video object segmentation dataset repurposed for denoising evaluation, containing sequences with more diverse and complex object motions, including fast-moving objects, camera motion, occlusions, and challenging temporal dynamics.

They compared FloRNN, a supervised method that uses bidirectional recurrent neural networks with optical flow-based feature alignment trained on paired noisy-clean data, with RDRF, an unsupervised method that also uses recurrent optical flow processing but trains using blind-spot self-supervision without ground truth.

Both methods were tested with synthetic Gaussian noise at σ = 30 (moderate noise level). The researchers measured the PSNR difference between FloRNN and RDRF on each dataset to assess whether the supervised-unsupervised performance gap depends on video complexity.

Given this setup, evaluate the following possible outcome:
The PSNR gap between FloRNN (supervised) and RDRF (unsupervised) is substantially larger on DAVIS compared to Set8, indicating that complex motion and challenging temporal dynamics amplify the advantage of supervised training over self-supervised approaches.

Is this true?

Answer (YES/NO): YES